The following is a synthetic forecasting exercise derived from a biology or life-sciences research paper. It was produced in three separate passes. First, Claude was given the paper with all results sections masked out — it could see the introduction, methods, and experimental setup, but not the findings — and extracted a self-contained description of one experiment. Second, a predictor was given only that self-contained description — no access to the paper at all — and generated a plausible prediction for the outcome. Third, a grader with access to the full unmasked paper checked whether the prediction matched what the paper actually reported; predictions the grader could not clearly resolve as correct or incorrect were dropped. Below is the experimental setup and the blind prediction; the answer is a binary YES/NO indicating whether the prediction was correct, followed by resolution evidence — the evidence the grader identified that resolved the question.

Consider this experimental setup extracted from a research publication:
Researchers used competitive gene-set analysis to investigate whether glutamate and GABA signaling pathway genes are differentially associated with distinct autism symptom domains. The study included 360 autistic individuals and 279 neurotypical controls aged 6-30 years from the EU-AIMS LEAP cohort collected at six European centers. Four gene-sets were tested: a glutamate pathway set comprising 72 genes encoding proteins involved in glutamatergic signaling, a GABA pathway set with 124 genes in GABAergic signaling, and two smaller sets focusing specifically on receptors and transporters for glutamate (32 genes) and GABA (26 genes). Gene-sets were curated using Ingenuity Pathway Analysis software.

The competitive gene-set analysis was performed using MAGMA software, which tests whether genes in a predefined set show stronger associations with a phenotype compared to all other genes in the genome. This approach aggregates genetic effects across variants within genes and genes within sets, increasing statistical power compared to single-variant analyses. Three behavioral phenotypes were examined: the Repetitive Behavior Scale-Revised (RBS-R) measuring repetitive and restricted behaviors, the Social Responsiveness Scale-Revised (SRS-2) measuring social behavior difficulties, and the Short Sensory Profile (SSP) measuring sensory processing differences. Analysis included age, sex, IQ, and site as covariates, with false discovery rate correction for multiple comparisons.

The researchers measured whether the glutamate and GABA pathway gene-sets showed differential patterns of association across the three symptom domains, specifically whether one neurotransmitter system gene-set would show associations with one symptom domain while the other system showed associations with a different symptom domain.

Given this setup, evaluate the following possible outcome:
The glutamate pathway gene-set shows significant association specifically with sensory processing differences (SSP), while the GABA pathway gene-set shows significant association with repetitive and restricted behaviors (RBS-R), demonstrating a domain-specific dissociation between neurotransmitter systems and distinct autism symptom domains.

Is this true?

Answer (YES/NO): NO